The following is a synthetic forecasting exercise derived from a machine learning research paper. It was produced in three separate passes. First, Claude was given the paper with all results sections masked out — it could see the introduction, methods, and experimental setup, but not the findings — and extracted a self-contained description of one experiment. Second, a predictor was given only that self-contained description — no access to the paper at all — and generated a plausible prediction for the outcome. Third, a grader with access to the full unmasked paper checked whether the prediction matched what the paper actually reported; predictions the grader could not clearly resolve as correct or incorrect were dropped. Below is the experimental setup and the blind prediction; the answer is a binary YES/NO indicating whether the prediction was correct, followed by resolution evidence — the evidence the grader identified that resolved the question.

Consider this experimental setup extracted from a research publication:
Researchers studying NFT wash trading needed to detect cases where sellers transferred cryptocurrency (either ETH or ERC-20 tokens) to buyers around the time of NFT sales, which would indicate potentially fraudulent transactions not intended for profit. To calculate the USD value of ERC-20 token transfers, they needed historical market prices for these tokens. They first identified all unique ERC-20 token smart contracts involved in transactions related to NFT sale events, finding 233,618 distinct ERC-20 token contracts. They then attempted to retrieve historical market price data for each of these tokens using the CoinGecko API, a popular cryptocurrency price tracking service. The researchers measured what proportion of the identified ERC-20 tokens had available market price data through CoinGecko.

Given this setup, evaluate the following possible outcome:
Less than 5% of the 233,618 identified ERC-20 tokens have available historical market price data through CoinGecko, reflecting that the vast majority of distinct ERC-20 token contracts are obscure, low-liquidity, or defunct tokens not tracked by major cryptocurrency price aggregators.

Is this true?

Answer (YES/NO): YES